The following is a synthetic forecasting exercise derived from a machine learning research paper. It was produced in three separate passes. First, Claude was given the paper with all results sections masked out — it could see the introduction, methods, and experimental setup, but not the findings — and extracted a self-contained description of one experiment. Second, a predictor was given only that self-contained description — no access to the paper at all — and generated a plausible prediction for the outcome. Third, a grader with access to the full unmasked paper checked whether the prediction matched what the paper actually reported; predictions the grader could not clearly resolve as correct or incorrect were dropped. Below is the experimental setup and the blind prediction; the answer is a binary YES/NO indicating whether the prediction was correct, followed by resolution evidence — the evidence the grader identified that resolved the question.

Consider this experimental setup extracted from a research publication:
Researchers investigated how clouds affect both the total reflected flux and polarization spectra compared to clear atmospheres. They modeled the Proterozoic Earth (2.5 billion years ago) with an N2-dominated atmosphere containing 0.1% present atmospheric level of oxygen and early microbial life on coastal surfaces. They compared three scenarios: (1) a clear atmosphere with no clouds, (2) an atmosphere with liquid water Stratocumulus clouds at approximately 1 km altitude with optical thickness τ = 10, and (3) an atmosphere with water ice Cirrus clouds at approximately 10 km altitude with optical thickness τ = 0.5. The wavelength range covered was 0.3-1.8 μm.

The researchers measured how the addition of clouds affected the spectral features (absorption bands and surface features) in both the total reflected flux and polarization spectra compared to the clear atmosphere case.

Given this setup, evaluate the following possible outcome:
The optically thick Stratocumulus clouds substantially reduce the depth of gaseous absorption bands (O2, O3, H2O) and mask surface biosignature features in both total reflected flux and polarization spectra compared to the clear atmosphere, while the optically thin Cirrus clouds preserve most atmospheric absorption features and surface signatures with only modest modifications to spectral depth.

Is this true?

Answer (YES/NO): NO